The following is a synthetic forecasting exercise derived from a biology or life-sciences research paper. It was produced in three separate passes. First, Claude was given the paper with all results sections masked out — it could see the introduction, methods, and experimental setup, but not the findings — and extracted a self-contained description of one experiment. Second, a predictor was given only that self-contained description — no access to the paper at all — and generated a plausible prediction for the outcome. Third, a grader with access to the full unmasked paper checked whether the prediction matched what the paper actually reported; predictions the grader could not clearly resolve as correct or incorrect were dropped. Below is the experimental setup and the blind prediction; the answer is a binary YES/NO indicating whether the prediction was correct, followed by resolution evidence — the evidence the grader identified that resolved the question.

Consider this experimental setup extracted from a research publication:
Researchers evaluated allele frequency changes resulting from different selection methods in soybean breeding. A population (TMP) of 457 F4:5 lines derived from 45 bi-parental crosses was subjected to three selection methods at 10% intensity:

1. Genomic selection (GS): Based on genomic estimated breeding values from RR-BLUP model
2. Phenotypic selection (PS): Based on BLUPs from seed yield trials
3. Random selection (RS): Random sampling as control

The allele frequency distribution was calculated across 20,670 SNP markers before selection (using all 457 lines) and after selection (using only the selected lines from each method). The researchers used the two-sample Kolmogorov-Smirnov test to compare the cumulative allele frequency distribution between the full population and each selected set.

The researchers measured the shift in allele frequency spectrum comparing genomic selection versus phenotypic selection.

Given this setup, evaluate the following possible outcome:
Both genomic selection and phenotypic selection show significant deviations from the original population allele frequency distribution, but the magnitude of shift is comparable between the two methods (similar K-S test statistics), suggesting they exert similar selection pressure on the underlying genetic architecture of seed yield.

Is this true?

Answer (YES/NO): NO